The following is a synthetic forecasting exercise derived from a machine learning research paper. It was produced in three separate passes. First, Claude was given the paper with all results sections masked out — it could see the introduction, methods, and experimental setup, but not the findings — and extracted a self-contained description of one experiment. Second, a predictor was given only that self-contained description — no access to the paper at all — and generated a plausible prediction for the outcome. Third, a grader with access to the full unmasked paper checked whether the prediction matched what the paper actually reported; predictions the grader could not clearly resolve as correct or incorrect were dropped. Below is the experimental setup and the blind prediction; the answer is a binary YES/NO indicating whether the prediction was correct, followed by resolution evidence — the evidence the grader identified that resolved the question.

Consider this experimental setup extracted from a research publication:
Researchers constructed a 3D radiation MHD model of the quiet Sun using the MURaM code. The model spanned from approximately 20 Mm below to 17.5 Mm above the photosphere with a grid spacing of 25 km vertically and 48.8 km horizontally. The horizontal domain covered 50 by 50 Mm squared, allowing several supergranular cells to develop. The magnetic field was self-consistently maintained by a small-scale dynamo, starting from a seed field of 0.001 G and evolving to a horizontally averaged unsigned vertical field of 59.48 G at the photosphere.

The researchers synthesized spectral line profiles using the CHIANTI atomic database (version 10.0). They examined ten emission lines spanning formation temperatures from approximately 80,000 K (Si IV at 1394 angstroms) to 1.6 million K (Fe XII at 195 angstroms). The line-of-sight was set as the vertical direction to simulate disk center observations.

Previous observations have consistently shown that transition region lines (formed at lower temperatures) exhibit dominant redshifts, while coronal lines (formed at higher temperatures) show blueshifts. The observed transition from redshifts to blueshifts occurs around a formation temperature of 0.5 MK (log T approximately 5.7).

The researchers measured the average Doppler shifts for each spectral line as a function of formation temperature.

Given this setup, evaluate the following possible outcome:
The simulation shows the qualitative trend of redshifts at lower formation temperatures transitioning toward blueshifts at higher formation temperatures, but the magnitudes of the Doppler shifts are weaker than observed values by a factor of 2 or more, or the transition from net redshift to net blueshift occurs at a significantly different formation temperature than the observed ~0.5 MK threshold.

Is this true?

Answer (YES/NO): NO